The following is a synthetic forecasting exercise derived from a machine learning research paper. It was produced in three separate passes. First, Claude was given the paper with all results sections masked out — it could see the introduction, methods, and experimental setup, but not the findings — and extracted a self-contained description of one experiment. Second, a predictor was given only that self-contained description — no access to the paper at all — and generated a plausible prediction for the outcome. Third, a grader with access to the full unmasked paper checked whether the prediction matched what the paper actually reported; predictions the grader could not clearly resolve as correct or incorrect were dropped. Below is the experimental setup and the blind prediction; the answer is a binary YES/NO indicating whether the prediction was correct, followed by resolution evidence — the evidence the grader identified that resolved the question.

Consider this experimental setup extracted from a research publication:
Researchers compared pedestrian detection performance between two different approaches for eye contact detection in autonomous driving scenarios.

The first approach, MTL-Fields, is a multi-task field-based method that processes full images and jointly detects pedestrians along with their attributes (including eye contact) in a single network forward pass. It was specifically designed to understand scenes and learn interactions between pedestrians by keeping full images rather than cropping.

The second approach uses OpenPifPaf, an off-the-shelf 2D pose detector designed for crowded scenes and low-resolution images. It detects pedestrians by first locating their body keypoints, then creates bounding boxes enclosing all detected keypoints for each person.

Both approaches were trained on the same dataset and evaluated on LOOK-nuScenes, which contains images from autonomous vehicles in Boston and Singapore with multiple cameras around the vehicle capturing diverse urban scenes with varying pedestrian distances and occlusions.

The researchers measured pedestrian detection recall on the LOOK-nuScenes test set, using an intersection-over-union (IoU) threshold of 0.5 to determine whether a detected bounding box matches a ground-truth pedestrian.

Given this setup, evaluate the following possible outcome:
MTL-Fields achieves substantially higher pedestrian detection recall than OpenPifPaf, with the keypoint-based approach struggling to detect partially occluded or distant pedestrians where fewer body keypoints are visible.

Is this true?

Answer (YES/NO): NO